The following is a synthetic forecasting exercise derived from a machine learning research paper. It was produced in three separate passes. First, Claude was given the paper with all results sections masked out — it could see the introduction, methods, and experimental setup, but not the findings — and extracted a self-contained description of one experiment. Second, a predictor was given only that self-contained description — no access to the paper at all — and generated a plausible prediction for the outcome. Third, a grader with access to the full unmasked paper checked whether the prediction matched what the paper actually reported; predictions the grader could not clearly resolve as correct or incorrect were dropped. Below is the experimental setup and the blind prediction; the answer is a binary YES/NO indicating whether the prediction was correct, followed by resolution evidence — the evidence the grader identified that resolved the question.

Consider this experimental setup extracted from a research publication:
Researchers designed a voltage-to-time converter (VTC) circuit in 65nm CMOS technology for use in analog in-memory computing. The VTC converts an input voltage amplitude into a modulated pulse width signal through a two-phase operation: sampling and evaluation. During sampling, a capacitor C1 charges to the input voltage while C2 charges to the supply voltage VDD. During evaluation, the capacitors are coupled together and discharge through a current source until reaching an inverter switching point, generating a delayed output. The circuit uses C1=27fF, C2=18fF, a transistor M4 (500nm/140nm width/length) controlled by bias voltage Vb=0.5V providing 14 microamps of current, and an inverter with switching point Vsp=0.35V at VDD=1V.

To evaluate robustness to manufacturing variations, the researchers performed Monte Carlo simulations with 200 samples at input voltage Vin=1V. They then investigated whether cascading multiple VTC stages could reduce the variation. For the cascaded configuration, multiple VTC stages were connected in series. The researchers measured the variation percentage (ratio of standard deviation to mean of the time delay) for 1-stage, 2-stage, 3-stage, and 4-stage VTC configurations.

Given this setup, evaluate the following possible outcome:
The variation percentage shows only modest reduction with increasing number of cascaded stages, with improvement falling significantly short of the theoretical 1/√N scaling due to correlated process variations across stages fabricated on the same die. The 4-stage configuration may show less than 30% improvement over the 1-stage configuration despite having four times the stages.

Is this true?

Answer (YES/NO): NO